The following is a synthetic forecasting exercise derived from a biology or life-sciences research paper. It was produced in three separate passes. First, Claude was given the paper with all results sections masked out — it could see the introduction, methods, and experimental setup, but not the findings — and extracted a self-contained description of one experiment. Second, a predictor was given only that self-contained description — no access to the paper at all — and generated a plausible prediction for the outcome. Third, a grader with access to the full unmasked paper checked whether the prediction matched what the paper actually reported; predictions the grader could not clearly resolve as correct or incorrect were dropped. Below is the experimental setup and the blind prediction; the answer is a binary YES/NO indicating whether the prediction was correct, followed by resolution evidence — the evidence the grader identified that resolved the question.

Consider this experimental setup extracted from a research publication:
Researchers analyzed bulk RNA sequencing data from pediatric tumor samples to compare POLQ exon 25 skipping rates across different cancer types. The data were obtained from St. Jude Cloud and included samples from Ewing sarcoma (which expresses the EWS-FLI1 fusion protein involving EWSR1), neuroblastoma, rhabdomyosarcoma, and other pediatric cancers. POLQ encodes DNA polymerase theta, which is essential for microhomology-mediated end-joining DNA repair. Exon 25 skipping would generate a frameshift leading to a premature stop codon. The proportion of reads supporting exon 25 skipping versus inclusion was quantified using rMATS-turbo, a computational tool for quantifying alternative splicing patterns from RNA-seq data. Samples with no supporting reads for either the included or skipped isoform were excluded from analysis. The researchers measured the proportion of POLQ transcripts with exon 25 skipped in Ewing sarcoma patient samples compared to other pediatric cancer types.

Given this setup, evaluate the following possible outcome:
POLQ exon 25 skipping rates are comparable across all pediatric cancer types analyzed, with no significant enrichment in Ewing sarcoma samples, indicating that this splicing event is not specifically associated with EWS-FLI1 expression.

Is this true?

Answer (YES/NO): NO